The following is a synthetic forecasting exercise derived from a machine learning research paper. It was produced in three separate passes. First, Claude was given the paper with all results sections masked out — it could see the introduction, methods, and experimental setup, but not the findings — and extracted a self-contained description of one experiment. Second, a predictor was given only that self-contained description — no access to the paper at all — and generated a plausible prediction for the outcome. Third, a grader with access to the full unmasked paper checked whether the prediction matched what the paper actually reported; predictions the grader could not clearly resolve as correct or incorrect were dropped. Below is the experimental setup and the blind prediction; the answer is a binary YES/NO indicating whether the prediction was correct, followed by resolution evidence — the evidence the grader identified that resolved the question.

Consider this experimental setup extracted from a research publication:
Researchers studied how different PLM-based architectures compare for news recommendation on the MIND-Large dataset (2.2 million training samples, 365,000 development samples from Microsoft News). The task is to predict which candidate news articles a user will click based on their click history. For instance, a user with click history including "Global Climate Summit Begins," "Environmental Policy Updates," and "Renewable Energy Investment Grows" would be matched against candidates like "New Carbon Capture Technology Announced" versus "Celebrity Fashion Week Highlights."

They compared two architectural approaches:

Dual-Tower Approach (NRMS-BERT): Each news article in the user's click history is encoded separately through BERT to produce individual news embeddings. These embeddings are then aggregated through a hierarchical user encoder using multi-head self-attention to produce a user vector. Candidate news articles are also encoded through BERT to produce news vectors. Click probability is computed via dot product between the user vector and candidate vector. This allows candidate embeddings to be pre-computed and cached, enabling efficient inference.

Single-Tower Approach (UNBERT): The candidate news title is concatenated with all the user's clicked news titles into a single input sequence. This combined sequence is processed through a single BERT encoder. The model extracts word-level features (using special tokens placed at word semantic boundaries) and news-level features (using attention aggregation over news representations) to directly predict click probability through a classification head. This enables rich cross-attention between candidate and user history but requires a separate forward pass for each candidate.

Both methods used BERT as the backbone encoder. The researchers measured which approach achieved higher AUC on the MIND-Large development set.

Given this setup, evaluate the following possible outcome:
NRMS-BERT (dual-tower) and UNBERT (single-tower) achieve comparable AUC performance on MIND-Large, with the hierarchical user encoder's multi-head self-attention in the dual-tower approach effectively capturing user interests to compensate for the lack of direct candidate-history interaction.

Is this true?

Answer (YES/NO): NO